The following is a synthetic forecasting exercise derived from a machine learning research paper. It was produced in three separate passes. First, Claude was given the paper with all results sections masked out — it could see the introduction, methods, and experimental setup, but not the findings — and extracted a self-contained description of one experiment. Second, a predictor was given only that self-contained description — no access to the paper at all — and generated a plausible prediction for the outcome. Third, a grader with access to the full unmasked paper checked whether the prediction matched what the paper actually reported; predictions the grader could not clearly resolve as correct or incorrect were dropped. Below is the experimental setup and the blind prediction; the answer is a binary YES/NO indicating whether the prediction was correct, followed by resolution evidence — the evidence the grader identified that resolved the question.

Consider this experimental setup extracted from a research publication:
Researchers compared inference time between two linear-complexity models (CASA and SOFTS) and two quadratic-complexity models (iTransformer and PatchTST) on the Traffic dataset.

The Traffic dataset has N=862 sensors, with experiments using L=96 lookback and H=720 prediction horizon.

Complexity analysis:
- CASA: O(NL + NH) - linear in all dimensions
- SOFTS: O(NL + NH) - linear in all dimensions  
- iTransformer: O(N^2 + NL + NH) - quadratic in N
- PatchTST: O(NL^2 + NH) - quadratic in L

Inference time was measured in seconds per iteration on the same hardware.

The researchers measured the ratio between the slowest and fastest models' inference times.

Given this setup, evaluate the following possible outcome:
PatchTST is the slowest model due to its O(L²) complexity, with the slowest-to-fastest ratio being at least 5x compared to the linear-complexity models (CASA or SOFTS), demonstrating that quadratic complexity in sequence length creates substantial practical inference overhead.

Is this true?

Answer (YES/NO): YES